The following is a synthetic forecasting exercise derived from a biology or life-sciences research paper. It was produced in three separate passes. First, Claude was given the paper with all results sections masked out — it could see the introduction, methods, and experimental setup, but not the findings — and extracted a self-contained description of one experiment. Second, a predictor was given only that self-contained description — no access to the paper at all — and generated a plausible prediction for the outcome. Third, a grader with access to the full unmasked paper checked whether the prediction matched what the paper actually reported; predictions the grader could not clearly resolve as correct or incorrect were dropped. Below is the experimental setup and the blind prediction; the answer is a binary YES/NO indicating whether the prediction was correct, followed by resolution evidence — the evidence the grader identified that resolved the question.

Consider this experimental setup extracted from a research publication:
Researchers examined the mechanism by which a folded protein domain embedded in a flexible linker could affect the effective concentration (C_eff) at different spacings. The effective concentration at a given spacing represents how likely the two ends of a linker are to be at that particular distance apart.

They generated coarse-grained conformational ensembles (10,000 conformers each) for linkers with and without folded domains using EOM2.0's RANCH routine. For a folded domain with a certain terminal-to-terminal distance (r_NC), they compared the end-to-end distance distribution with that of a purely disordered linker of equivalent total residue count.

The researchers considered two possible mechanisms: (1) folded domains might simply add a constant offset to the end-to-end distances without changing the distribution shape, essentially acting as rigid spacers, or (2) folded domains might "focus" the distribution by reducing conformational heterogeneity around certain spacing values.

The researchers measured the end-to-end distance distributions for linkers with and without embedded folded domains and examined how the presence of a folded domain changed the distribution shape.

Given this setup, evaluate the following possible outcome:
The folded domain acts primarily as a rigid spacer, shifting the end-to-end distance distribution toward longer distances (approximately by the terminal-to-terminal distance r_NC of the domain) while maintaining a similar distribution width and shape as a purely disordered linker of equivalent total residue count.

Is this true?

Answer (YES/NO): NO